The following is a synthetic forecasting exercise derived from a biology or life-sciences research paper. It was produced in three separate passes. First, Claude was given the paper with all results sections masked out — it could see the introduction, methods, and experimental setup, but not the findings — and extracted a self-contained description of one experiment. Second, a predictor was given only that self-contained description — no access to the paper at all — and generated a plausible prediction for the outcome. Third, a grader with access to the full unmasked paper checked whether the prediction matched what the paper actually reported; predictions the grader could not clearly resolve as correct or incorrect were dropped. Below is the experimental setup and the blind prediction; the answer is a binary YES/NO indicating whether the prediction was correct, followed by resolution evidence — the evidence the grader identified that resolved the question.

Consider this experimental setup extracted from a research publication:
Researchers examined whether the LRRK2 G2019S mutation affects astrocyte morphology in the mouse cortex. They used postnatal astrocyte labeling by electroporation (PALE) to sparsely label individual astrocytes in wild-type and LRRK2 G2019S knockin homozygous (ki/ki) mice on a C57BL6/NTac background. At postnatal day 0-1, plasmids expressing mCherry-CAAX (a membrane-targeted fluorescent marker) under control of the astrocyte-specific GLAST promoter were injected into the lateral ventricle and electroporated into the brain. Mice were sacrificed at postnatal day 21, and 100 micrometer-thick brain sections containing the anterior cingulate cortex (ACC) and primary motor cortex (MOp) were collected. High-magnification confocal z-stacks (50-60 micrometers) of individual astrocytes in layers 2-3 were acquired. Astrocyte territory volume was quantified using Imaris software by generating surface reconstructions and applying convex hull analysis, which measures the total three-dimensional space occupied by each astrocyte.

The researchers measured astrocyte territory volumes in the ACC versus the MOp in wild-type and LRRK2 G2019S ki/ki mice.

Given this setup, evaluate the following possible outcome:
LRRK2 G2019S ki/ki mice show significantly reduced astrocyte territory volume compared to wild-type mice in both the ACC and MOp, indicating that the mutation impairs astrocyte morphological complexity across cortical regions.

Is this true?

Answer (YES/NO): NO